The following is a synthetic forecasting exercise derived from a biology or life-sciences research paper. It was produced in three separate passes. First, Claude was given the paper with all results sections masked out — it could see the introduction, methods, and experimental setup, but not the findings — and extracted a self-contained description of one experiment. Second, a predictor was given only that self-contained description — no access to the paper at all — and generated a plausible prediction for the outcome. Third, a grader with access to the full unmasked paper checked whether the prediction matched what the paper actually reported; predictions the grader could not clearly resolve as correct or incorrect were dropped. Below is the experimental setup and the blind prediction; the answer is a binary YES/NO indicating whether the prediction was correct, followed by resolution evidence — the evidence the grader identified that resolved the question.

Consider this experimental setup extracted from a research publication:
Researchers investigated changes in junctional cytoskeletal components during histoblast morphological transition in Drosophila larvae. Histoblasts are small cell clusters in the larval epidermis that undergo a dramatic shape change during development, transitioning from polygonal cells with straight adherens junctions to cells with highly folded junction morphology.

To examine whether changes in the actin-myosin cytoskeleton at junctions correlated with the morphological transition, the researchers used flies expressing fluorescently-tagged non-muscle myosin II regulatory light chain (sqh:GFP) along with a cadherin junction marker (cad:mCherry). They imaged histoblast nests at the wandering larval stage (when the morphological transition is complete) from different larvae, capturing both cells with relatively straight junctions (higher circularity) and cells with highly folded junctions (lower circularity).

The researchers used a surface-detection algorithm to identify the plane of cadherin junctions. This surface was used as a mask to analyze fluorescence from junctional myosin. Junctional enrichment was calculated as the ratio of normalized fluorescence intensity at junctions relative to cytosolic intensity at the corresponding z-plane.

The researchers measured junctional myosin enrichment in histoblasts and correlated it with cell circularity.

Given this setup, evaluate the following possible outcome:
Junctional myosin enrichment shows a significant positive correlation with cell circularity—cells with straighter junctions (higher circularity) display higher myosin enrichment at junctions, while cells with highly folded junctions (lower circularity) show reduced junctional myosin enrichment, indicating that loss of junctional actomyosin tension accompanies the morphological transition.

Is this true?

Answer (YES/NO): YES